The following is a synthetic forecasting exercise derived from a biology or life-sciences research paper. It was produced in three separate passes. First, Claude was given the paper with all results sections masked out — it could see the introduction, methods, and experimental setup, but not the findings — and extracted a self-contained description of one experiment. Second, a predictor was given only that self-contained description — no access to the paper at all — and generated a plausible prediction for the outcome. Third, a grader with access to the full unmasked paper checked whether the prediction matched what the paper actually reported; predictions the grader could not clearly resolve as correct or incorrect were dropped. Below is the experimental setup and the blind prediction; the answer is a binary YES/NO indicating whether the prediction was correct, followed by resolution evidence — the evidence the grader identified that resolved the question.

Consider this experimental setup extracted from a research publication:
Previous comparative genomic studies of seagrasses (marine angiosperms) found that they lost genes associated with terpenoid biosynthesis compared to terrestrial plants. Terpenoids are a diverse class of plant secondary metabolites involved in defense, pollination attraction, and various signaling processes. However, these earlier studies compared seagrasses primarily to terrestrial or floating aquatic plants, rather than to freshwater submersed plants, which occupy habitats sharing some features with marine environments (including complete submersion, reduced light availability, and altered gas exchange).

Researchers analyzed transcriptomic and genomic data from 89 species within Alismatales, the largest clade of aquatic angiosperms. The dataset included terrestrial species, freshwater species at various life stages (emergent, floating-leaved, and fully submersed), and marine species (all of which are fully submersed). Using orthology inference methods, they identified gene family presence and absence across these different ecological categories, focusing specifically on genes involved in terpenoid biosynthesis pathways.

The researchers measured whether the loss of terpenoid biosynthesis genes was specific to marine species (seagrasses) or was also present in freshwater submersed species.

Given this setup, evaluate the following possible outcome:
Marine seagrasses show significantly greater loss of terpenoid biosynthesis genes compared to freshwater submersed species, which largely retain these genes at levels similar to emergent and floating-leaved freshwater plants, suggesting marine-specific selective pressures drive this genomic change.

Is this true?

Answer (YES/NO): NO